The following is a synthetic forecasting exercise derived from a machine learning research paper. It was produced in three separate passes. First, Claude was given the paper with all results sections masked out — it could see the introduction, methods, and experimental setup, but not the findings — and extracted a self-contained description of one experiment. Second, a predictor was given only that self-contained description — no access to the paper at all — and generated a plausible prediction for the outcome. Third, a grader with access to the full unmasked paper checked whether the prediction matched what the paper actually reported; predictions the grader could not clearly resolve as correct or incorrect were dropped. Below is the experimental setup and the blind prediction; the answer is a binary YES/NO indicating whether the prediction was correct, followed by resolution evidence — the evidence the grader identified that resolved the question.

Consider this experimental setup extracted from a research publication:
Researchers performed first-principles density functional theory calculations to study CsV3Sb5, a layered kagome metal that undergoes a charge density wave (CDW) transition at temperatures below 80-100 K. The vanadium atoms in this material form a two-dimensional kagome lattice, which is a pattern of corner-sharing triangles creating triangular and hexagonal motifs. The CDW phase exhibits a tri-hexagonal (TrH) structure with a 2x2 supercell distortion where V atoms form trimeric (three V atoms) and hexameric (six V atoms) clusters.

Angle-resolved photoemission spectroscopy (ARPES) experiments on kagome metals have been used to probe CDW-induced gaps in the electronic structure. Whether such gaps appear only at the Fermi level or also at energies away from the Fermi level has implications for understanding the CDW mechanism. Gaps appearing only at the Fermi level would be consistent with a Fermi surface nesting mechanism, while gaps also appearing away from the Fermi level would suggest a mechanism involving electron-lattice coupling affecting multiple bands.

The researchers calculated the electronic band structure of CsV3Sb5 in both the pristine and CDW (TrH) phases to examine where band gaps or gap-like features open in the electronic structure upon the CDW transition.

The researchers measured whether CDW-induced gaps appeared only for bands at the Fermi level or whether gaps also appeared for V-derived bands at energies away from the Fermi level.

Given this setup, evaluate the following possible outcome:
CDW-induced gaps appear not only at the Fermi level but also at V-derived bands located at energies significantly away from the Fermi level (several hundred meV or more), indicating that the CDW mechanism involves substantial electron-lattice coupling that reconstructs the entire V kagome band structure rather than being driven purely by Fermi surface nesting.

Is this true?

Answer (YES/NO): YES